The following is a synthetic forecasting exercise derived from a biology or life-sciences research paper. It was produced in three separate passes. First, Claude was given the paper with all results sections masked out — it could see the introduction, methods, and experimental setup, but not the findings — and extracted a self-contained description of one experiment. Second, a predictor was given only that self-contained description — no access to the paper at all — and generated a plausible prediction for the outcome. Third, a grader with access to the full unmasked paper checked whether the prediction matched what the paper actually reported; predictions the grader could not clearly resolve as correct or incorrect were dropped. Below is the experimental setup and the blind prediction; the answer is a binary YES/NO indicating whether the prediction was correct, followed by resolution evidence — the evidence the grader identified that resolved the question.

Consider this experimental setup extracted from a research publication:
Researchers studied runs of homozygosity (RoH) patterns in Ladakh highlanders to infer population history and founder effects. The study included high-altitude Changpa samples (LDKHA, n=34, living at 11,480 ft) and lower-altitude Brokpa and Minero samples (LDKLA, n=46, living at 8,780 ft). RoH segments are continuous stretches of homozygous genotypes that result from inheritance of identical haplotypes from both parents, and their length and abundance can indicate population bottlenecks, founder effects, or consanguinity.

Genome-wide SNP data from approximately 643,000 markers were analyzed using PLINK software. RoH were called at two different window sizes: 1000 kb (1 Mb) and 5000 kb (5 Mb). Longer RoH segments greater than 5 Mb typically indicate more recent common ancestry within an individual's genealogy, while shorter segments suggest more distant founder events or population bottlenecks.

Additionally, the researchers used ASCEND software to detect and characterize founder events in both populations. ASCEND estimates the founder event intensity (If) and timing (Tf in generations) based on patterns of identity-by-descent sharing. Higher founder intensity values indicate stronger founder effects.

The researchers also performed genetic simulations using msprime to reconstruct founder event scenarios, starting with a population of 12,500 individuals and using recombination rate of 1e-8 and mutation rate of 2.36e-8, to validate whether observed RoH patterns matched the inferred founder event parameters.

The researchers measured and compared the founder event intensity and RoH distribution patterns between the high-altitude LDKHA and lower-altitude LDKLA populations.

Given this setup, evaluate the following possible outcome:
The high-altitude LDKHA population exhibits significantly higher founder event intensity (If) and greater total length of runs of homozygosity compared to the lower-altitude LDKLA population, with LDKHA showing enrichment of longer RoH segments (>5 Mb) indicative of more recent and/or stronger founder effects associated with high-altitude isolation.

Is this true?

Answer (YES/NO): NO